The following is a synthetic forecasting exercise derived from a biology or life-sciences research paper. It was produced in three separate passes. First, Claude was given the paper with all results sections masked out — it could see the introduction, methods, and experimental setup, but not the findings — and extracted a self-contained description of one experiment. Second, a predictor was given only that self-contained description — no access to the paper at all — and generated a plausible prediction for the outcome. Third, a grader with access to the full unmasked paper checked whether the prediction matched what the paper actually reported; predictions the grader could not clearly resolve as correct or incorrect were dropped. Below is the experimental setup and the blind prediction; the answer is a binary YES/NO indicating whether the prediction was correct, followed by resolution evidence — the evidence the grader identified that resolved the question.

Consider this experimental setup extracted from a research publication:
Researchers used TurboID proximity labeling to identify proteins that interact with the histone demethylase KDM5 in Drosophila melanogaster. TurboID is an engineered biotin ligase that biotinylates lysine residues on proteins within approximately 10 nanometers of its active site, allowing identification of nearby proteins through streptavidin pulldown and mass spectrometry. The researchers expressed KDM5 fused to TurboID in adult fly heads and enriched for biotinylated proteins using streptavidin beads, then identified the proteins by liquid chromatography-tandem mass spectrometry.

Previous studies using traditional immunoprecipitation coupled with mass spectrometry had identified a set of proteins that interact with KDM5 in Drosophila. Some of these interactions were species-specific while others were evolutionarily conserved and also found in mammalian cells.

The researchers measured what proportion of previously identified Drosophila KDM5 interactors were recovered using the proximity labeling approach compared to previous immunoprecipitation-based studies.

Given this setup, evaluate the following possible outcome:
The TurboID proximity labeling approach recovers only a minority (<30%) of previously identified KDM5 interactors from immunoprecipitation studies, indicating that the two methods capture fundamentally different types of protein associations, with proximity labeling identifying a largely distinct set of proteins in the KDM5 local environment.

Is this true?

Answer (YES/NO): NO